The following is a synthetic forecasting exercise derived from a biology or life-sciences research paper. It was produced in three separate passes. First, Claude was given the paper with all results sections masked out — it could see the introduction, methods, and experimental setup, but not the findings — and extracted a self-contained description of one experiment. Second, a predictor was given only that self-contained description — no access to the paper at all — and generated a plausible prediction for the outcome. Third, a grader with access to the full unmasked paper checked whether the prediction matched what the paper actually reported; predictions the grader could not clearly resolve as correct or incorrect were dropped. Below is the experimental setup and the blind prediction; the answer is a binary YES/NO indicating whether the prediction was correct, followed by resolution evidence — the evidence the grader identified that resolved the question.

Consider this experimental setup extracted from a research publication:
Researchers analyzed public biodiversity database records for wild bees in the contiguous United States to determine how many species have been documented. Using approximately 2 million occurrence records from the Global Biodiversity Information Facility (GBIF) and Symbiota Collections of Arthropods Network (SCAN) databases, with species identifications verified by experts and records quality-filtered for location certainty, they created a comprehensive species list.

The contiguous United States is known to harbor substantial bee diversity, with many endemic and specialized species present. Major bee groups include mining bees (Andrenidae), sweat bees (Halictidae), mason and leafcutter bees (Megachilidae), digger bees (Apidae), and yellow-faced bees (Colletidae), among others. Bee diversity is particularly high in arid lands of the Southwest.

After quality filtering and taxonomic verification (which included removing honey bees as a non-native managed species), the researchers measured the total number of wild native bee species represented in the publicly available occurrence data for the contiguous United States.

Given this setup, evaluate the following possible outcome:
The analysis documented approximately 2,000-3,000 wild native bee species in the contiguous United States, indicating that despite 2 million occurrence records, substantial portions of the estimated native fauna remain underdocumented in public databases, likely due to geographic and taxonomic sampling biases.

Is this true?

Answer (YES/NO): NO